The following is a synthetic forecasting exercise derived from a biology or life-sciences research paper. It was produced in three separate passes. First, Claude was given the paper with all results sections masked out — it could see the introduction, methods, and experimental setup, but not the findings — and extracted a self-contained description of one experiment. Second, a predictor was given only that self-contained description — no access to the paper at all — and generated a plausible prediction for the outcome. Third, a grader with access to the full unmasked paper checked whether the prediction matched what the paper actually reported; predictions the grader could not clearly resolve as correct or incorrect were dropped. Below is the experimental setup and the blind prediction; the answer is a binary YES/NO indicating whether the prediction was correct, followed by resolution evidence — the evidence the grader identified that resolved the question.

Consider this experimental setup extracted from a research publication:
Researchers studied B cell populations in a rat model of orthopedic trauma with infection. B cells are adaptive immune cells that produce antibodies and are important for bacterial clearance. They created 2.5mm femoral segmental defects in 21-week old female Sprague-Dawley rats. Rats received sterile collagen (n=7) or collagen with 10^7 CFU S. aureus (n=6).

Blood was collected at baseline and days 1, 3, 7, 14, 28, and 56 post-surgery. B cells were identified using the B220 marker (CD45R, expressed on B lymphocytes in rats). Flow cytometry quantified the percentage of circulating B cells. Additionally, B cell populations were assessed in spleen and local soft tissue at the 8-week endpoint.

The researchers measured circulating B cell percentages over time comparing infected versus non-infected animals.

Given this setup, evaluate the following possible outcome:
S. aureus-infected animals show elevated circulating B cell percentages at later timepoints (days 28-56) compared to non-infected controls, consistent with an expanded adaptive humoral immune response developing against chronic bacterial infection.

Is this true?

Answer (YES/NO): NO